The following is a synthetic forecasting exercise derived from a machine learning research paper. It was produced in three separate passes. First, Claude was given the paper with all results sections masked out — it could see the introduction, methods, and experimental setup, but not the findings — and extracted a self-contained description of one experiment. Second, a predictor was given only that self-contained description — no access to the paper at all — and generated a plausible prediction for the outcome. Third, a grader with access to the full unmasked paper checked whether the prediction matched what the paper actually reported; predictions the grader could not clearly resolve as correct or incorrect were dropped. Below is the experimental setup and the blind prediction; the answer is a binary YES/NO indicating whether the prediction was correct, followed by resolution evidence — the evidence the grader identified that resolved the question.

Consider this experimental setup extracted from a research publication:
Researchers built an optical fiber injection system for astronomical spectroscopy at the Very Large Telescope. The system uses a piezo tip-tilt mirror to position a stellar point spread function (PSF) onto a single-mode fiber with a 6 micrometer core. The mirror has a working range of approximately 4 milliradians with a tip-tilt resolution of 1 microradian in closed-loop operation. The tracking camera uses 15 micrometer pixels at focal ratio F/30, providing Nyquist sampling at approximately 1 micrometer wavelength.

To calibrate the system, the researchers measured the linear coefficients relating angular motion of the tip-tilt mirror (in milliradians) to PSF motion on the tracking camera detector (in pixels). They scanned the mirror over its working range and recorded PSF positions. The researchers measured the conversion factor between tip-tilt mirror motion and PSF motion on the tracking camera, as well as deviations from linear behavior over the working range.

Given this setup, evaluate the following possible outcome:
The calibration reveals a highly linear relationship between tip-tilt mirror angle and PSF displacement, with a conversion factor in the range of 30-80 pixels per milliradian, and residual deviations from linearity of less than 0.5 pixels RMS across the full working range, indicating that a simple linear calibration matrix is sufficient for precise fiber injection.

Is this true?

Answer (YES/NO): YES